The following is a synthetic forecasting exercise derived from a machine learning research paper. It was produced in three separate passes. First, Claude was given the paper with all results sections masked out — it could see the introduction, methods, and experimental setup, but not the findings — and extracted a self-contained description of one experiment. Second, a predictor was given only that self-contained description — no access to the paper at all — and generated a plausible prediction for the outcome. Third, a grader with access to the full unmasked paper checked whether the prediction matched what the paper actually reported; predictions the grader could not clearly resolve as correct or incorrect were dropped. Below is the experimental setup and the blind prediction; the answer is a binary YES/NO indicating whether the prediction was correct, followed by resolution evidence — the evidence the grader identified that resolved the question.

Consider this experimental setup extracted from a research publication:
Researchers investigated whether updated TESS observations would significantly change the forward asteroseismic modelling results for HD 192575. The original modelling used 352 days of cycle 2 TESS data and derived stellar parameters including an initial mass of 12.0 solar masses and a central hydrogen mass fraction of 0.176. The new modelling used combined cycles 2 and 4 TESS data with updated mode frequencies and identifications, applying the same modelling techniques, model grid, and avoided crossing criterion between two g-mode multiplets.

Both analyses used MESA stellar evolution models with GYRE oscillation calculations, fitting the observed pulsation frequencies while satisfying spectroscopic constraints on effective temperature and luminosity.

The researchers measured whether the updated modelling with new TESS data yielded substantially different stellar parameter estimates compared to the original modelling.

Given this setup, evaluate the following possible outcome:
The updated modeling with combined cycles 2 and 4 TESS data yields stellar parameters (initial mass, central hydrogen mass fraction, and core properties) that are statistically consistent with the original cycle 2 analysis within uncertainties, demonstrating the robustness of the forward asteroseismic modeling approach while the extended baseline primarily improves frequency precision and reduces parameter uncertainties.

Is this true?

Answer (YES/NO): NO